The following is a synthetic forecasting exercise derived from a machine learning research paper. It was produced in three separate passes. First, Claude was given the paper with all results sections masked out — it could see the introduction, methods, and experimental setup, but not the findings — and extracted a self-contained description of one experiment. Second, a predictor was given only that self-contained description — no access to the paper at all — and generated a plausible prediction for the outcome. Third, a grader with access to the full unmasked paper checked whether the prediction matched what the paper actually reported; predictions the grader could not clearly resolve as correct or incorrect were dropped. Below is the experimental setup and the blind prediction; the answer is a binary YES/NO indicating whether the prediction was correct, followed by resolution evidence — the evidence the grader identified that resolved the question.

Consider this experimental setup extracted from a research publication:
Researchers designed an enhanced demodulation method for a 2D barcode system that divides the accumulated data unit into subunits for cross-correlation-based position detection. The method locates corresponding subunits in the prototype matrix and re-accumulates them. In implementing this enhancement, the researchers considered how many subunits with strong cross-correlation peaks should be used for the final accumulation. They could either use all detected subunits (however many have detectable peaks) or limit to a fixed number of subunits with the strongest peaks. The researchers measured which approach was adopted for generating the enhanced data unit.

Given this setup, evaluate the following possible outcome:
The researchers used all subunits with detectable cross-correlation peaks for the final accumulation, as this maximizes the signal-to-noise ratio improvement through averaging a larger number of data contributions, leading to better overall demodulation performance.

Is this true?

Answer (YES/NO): NO